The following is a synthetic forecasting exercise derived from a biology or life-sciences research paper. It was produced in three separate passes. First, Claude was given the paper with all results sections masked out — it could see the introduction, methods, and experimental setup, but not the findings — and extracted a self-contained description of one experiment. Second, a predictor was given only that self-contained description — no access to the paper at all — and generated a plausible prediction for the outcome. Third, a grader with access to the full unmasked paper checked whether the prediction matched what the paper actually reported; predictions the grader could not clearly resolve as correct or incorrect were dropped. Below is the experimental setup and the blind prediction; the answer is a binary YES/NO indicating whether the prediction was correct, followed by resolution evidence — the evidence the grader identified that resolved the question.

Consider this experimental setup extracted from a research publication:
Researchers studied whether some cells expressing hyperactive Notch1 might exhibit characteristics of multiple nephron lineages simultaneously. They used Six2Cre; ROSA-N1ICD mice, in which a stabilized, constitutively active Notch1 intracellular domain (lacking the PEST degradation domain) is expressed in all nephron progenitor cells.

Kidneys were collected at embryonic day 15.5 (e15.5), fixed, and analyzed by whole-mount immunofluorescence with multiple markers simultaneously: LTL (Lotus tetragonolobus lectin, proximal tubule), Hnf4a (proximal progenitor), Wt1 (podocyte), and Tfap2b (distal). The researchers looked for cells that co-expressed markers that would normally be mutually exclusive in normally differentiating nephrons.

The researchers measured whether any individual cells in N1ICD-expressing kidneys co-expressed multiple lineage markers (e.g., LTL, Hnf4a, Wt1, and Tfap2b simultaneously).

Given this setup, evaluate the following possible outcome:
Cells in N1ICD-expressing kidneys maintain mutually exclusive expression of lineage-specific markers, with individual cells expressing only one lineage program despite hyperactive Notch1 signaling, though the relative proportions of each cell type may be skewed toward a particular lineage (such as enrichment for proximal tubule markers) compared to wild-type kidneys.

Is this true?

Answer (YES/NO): NO